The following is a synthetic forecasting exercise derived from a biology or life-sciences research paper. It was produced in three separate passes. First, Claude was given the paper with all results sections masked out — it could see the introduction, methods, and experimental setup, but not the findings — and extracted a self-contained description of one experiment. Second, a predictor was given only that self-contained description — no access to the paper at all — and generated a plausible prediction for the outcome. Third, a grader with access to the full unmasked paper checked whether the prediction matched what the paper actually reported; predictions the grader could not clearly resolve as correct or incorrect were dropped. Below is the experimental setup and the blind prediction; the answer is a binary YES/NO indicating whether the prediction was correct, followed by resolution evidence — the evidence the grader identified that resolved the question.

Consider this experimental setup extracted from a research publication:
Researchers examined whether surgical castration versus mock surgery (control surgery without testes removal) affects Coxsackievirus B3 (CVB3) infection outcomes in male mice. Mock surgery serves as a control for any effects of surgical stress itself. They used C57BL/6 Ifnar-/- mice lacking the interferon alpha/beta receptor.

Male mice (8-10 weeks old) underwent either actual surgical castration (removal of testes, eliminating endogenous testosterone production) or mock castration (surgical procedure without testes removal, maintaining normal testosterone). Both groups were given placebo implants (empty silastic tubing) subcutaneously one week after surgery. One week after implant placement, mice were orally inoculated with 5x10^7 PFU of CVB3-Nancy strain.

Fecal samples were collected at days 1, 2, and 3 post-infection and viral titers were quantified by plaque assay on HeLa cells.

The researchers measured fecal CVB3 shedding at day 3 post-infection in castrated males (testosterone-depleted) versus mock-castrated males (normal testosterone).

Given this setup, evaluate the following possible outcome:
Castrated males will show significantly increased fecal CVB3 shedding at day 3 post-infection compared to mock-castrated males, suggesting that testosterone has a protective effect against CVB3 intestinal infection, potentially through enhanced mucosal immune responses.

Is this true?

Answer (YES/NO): NO